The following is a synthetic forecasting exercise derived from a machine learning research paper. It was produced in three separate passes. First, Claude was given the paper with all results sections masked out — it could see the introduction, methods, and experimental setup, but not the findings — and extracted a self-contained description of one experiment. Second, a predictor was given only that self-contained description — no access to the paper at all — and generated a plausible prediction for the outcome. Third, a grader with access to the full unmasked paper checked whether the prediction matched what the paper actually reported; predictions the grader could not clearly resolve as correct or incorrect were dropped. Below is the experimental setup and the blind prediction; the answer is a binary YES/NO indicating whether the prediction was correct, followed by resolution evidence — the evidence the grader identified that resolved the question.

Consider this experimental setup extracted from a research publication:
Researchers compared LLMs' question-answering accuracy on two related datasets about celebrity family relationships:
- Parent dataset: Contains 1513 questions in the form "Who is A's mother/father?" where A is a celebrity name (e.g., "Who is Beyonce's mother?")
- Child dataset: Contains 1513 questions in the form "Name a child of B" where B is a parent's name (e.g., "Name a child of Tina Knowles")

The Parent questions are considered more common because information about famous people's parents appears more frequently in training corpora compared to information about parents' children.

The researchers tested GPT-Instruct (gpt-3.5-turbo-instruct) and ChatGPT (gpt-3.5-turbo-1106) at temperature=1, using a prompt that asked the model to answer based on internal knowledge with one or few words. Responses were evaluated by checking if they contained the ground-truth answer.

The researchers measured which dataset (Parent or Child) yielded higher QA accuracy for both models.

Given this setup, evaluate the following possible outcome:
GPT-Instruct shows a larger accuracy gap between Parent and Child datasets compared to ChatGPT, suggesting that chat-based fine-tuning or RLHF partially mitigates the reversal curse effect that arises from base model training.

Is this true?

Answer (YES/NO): NO